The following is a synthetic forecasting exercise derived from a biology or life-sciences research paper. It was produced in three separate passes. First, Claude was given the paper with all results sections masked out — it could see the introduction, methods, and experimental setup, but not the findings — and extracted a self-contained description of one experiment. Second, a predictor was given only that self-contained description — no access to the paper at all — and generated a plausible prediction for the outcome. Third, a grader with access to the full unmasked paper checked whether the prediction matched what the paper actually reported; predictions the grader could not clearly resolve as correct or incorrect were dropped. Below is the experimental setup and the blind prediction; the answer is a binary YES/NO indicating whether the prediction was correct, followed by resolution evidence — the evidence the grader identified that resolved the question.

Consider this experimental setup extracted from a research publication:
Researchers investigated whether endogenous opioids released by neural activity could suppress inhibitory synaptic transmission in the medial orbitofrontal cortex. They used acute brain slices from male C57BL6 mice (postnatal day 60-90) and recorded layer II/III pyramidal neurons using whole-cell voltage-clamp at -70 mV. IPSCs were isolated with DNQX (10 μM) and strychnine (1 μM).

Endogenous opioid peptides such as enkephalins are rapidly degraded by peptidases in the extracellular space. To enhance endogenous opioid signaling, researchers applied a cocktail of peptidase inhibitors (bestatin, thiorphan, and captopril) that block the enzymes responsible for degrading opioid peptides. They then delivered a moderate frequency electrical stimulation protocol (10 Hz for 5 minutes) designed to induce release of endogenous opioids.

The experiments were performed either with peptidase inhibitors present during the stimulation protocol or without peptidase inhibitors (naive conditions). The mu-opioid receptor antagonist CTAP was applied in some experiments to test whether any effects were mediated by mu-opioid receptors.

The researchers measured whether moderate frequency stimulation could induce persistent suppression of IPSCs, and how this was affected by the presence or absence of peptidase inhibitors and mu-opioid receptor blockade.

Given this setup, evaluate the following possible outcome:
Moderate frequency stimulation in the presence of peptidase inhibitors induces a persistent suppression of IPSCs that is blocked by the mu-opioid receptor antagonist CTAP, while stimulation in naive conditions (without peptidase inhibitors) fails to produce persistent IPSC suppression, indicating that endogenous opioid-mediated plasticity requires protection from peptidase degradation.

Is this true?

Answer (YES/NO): YES